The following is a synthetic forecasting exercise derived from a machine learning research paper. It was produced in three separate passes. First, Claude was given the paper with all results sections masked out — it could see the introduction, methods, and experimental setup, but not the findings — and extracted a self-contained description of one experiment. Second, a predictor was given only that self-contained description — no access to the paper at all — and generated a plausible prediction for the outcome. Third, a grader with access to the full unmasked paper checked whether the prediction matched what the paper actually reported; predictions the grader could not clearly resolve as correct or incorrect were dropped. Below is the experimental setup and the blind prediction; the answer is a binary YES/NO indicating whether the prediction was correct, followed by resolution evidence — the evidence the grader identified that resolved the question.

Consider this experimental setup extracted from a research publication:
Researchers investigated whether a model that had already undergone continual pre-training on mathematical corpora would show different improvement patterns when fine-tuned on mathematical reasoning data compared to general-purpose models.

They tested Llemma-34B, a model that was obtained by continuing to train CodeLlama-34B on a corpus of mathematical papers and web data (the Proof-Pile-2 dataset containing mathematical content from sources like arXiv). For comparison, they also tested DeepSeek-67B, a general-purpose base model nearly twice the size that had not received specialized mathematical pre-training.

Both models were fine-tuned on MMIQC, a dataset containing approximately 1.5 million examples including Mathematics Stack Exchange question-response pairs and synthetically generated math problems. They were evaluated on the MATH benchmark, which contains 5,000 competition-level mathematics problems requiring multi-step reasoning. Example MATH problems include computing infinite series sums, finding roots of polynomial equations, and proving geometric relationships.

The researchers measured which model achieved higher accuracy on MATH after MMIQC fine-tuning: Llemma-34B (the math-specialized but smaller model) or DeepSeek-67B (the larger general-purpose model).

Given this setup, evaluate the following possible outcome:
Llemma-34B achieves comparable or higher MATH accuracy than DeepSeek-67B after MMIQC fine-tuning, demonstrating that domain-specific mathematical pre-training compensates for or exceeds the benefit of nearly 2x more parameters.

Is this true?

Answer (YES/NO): NO